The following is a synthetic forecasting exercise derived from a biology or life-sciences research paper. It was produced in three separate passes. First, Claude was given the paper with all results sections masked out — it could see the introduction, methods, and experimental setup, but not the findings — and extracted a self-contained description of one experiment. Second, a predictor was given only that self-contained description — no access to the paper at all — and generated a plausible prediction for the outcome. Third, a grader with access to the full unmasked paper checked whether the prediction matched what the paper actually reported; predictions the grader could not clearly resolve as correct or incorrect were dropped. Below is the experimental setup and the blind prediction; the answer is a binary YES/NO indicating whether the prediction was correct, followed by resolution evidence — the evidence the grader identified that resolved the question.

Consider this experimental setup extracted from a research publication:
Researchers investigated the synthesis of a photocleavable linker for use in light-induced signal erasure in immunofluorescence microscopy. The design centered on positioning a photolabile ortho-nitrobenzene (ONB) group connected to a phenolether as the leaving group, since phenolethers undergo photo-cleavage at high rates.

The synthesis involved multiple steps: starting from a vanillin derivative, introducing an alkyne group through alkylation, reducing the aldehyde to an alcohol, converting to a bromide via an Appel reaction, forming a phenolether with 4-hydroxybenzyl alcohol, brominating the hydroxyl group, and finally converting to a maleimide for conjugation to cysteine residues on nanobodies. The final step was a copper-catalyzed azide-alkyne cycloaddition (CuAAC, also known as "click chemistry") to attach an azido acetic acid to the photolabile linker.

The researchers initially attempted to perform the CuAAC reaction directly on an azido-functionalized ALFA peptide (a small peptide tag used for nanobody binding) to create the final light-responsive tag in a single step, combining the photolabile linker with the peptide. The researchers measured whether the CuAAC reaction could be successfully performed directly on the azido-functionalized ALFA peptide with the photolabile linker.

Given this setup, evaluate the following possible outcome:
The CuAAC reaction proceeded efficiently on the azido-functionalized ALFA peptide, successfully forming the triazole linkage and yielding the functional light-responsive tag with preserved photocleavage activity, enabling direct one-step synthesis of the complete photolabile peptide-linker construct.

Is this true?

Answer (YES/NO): NO